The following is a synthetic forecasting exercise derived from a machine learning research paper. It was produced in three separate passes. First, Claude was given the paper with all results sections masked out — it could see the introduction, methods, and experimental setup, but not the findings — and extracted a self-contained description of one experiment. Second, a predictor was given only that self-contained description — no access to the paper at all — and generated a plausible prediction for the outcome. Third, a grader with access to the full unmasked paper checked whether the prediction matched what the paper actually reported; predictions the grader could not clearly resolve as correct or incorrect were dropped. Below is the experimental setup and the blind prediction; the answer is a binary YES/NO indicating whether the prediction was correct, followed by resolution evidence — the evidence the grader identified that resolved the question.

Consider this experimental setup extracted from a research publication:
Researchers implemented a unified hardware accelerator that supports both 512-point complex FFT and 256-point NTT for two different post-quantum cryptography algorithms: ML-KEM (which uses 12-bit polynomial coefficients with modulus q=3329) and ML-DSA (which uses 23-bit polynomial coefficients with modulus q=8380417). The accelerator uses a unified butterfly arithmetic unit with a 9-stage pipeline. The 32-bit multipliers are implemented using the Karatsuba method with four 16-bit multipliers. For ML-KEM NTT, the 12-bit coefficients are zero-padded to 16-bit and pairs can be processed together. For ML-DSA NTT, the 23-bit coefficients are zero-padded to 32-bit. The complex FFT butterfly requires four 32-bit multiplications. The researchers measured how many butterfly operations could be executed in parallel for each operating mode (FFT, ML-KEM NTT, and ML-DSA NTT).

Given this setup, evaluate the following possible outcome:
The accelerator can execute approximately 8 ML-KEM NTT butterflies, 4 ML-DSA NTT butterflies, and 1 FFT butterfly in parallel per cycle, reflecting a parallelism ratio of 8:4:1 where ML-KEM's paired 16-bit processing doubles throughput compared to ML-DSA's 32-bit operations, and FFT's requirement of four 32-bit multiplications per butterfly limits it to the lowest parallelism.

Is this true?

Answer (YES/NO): NO